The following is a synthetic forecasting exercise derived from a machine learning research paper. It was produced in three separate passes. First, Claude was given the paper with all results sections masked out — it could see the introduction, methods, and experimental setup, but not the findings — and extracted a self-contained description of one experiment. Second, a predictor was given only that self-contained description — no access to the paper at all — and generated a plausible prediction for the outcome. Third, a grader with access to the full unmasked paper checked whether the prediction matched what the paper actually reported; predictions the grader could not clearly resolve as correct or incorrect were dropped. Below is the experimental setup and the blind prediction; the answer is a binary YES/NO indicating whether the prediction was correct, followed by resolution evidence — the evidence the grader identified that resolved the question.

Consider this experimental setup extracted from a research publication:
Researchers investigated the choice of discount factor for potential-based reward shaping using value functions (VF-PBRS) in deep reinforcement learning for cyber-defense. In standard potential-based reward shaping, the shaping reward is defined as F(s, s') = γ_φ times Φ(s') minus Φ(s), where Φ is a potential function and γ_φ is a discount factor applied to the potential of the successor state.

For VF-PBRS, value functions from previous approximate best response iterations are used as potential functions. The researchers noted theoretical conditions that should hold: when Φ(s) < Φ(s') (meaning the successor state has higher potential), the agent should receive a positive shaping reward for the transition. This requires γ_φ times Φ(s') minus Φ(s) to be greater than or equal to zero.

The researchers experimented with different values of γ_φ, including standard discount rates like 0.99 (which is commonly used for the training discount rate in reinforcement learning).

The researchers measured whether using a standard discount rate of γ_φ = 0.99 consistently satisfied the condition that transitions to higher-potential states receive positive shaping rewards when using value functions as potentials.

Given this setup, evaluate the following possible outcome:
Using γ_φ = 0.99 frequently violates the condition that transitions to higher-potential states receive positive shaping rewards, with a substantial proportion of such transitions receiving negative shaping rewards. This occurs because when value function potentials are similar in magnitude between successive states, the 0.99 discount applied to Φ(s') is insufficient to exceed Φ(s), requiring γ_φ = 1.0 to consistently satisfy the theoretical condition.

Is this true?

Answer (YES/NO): YES